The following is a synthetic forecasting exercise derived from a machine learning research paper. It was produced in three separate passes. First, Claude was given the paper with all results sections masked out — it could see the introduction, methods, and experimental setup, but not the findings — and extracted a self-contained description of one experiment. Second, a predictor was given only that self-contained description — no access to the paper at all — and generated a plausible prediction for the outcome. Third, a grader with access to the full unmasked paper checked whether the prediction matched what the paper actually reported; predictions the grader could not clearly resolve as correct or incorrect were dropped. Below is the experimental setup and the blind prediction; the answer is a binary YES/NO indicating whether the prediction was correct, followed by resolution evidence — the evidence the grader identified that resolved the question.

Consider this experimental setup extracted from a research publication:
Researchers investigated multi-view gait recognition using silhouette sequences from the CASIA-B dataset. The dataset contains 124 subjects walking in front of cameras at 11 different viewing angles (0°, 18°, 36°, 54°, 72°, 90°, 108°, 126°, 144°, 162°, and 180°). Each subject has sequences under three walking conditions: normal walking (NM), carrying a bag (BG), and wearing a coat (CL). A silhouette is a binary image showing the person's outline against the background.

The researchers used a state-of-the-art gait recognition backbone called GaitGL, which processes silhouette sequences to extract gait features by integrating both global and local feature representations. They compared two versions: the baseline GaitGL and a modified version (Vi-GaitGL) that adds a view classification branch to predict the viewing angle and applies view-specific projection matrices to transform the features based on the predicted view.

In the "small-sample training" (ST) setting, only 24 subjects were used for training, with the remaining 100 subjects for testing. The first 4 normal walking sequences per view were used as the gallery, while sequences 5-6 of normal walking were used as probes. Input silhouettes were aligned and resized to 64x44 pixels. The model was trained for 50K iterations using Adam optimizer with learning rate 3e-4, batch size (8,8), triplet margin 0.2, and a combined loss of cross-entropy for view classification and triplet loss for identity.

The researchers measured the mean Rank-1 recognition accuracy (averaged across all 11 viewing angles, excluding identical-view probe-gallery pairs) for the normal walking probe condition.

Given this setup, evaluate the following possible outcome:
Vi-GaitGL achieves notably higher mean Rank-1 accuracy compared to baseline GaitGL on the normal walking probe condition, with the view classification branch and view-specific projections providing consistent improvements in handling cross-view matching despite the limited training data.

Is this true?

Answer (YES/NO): NO